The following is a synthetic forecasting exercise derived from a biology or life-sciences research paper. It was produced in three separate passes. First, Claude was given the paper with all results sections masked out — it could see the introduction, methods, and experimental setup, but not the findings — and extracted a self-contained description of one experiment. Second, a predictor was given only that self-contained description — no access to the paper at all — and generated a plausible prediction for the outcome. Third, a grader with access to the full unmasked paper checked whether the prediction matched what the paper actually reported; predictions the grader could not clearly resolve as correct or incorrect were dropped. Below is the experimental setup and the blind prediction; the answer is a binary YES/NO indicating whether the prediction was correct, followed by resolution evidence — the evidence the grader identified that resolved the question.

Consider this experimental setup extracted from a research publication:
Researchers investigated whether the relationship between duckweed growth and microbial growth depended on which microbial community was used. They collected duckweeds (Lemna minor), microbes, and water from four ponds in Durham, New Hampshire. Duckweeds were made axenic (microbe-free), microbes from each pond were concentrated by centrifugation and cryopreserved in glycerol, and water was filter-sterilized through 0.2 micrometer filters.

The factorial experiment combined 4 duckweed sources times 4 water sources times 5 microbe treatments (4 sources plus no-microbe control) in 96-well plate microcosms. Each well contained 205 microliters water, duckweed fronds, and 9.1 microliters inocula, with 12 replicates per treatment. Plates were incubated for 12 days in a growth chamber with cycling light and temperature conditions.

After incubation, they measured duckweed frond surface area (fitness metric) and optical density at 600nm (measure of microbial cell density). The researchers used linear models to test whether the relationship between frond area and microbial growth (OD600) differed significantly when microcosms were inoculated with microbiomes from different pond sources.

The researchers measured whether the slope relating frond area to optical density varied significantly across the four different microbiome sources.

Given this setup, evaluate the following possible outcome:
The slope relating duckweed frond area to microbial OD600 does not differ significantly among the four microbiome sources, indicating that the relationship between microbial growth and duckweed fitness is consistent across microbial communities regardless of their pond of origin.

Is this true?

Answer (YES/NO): YES